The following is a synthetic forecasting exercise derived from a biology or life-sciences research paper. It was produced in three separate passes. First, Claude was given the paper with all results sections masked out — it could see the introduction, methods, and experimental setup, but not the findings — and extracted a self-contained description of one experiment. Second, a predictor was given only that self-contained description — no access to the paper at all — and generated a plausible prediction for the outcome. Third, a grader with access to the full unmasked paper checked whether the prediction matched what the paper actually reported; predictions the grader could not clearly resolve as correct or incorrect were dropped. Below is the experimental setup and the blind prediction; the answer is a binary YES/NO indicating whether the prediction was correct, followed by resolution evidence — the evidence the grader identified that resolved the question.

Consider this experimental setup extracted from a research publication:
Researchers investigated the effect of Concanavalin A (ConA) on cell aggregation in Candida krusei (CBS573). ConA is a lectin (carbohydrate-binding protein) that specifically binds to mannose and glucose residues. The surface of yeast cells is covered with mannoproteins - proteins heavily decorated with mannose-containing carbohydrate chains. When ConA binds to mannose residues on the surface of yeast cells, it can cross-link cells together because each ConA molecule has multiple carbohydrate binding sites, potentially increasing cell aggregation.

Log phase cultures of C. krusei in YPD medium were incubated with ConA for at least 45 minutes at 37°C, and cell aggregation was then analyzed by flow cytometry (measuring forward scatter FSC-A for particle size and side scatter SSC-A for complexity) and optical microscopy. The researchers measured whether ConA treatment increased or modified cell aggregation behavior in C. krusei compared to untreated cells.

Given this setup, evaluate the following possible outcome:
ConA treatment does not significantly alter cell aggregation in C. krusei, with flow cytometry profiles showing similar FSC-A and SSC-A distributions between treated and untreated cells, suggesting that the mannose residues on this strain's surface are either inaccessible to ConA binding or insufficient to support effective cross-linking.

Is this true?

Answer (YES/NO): NO